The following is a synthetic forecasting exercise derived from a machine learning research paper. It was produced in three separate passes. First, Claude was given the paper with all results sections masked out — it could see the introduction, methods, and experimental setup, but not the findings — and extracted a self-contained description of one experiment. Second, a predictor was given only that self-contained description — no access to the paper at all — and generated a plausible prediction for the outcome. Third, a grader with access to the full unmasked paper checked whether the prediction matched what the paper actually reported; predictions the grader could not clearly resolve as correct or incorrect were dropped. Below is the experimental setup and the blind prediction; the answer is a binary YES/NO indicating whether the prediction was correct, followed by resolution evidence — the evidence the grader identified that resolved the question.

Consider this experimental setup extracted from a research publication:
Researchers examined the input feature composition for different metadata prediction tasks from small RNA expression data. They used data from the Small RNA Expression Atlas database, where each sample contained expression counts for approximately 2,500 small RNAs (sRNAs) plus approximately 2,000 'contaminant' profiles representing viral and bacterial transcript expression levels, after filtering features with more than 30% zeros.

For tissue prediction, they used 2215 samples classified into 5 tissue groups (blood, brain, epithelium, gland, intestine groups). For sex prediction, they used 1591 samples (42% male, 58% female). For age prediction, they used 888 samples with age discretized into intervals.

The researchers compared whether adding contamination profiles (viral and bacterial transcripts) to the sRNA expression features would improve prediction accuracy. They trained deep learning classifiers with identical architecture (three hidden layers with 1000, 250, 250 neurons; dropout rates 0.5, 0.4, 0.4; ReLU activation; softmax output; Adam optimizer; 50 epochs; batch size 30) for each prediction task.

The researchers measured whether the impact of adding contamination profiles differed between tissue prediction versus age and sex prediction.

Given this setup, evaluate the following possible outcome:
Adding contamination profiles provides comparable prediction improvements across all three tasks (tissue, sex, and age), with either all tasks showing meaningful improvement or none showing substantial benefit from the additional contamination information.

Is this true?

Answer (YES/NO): NO